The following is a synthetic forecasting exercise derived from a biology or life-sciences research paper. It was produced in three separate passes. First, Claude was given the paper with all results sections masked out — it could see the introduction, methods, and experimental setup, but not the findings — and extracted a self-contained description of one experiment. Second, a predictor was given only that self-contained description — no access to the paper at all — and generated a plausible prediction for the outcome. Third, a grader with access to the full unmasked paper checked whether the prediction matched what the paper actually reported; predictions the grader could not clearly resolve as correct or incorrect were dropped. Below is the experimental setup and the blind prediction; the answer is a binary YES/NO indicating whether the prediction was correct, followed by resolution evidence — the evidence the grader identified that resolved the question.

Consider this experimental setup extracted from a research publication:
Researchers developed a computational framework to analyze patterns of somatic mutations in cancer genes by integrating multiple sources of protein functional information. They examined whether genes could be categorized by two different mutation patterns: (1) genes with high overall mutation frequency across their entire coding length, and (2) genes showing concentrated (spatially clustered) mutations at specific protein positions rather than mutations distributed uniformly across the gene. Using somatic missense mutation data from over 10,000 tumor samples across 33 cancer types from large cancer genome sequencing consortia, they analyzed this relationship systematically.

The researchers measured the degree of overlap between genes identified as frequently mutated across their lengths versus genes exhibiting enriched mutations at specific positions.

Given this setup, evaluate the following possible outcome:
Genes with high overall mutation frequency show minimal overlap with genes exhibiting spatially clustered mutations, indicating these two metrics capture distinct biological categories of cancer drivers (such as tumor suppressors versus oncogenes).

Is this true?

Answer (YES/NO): YES